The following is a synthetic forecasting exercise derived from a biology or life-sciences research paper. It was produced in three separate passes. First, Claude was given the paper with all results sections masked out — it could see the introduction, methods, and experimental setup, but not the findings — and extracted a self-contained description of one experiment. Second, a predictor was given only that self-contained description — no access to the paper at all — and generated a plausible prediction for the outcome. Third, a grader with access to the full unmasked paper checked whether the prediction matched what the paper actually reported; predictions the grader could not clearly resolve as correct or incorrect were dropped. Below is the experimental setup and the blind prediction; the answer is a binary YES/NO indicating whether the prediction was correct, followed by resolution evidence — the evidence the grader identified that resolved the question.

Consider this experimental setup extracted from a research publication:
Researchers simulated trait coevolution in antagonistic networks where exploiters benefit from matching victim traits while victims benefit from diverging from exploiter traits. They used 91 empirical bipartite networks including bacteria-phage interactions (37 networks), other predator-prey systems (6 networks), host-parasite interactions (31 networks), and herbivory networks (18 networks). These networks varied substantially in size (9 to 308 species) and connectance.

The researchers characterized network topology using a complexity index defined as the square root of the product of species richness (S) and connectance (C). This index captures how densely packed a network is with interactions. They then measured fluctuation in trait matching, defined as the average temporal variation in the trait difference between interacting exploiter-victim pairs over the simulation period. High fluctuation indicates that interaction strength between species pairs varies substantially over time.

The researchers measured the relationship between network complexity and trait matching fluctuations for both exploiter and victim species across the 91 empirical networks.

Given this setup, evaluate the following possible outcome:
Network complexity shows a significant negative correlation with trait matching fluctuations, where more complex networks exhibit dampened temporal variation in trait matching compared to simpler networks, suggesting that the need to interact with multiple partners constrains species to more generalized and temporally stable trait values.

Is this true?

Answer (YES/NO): NO